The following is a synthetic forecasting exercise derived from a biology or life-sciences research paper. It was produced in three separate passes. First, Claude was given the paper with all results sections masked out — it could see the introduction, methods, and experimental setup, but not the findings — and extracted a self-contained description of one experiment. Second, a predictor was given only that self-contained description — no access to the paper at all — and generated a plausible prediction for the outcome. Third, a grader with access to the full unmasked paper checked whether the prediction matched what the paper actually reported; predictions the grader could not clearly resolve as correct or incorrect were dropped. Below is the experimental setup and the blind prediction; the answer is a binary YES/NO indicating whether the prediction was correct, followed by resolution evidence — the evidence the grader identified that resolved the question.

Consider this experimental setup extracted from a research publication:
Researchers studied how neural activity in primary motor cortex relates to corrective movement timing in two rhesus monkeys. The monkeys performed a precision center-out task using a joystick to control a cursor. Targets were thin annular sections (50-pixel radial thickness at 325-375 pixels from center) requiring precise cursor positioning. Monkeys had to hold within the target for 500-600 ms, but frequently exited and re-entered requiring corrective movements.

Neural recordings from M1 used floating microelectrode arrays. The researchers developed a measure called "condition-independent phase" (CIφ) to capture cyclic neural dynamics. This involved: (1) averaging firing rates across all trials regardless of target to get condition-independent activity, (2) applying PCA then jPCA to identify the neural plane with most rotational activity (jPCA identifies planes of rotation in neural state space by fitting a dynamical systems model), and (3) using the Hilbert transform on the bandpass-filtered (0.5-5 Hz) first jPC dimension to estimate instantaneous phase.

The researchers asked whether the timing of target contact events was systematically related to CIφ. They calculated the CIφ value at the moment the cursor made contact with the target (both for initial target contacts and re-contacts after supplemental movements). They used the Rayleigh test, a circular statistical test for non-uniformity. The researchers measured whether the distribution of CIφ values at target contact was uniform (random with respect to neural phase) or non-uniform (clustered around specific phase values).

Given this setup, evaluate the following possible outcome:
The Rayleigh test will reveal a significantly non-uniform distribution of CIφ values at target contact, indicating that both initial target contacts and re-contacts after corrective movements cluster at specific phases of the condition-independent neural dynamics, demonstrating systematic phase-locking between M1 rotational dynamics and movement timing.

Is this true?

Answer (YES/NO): YES